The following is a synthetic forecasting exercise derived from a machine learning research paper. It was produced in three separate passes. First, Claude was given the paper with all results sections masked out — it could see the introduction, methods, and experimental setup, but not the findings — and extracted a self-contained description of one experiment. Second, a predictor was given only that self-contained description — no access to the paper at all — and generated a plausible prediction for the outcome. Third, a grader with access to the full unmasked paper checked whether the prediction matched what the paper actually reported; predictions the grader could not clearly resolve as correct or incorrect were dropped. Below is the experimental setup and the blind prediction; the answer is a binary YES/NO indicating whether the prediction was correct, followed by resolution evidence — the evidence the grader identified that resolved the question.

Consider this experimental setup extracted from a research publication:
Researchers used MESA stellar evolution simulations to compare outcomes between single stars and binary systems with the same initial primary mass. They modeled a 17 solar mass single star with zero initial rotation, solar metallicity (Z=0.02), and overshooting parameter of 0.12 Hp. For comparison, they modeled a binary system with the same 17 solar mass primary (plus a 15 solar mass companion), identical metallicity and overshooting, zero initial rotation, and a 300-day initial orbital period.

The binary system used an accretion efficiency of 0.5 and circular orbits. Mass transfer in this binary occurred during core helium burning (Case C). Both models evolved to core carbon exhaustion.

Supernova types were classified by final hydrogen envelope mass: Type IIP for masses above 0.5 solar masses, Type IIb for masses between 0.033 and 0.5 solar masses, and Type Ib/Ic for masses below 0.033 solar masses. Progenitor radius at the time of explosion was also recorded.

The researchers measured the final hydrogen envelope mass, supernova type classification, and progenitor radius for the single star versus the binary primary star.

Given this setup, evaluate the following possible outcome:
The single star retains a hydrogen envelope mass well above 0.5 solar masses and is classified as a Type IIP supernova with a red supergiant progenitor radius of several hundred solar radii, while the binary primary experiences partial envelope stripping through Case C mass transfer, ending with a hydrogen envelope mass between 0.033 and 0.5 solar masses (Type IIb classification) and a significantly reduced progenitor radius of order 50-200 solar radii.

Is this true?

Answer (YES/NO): NO